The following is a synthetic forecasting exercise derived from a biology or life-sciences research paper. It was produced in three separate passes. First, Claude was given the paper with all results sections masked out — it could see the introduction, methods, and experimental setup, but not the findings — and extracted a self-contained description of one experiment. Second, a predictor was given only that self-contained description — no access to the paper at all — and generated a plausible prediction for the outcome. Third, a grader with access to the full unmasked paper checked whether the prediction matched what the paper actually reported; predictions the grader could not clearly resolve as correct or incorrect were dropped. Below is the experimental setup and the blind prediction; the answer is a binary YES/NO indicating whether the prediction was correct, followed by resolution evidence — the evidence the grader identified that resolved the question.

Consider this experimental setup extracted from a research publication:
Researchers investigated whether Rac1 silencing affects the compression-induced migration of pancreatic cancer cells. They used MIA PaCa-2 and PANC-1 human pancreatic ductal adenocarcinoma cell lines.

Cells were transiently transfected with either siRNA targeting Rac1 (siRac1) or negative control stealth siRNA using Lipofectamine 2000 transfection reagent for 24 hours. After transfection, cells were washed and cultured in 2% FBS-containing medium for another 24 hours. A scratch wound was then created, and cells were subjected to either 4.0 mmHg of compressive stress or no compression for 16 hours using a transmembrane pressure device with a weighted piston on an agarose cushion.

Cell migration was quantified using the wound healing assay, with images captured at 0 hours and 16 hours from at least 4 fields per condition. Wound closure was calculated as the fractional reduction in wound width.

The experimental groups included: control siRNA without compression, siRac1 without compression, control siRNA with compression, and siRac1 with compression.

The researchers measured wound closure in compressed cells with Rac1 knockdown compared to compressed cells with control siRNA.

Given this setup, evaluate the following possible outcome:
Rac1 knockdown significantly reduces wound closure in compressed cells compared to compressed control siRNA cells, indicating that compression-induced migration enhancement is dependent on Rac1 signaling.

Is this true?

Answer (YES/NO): YES